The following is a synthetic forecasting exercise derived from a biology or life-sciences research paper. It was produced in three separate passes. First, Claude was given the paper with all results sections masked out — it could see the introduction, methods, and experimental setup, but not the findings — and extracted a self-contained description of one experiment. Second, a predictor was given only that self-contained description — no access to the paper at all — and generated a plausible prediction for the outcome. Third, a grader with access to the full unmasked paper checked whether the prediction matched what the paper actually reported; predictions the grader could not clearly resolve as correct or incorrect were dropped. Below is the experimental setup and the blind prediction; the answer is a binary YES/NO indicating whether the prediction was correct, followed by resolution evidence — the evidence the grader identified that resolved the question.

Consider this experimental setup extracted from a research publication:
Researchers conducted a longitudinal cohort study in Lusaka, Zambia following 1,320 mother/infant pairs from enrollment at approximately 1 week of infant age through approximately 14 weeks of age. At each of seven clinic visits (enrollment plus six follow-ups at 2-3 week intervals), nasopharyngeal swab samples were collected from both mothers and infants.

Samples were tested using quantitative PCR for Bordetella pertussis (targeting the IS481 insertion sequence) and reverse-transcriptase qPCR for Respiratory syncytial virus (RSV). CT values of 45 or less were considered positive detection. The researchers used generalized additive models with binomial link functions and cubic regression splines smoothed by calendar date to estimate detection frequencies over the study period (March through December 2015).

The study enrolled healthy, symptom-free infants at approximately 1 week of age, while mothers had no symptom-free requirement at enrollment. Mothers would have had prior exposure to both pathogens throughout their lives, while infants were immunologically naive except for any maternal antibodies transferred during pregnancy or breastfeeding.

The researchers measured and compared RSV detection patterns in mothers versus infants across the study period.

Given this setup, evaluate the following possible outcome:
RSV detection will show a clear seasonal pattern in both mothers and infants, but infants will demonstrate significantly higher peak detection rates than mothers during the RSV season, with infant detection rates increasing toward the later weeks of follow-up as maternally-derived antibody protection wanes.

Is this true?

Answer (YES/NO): NO